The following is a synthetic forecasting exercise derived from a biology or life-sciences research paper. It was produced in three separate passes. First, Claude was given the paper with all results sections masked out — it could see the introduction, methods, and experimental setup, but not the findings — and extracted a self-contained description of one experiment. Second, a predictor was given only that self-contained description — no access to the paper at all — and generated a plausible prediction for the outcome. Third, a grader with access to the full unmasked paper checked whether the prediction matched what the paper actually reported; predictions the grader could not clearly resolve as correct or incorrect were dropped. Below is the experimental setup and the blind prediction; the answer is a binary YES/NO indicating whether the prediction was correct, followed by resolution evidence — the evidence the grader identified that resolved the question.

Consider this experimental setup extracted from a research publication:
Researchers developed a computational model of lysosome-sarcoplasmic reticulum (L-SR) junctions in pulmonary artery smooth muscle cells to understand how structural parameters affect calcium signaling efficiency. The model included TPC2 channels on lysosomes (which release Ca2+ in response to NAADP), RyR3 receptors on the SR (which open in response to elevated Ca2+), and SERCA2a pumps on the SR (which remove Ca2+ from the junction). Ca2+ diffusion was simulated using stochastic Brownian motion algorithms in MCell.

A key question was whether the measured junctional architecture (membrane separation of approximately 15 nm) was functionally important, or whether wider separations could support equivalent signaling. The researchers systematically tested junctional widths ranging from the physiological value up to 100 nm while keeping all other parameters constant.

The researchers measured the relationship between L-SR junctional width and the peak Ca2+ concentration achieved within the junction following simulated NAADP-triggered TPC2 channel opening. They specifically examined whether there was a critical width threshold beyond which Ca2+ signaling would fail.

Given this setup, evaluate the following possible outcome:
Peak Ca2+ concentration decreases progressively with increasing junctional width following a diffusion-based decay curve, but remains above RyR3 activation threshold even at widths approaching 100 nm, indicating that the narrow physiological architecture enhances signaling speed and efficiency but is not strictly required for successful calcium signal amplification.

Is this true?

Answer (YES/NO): NO